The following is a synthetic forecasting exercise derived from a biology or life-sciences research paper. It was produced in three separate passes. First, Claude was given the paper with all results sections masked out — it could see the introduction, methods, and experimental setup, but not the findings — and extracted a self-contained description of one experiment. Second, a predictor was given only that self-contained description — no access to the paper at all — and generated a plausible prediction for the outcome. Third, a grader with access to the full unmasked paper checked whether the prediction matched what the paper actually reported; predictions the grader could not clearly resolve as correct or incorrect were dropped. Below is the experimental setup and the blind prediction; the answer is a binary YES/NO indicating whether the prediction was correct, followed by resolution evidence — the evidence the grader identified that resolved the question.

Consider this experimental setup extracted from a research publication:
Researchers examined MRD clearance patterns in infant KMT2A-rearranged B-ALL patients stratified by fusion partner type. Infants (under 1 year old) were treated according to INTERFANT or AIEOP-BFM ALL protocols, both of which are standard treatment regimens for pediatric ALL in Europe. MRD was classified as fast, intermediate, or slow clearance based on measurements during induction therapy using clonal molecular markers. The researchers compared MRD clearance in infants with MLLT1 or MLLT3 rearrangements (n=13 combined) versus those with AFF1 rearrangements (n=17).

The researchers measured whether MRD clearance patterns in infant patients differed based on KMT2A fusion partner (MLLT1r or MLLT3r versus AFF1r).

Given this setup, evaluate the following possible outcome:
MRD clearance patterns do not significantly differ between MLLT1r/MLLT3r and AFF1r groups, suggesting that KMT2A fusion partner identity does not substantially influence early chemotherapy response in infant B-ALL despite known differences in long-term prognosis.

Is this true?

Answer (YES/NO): NO